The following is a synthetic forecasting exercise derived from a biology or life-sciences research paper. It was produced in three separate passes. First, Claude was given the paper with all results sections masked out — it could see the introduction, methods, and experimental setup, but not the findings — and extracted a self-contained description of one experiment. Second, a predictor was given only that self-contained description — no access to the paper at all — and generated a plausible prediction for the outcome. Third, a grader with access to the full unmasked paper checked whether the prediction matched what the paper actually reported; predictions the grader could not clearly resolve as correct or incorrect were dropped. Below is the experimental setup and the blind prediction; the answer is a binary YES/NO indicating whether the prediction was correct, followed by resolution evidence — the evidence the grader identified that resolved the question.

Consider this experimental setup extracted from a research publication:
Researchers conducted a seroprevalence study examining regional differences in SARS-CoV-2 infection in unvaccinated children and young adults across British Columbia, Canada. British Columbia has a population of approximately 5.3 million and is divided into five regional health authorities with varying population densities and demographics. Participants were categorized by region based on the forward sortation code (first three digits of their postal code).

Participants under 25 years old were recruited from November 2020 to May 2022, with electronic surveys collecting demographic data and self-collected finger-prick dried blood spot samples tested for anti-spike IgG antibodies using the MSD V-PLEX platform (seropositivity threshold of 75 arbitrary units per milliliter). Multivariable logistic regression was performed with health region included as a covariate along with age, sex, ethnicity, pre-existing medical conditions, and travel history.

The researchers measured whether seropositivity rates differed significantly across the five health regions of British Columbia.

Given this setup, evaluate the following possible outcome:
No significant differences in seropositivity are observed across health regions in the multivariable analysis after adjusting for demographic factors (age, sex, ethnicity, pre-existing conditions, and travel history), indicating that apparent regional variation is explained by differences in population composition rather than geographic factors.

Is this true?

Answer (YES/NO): NO